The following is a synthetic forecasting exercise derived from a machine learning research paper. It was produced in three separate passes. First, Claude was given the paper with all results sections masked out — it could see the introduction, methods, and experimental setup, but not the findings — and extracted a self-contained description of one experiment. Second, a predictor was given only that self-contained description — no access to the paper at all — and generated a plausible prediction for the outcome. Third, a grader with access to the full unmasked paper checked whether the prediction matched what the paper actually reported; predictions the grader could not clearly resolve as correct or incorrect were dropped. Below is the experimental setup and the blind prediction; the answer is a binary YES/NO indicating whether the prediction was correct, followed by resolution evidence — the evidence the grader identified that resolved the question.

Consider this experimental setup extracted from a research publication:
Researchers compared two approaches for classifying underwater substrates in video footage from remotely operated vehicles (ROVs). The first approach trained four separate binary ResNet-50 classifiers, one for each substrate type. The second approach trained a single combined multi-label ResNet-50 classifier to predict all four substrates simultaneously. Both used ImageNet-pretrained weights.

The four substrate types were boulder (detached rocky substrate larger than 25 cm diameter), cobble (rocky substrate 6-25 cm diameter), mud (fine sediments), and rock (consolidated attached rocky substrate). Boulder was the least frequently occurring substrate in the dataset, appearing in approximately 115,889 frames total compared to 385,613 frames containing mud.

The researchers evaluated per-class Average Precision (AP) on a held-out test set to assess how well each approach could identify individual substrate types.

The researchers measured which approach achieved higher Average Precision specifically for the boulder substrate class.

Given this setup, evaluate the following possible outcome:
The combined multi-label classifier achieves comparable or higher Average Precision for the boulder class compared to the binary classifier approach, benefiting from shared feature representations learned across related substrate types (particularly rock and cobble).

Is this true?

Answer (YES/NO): NO